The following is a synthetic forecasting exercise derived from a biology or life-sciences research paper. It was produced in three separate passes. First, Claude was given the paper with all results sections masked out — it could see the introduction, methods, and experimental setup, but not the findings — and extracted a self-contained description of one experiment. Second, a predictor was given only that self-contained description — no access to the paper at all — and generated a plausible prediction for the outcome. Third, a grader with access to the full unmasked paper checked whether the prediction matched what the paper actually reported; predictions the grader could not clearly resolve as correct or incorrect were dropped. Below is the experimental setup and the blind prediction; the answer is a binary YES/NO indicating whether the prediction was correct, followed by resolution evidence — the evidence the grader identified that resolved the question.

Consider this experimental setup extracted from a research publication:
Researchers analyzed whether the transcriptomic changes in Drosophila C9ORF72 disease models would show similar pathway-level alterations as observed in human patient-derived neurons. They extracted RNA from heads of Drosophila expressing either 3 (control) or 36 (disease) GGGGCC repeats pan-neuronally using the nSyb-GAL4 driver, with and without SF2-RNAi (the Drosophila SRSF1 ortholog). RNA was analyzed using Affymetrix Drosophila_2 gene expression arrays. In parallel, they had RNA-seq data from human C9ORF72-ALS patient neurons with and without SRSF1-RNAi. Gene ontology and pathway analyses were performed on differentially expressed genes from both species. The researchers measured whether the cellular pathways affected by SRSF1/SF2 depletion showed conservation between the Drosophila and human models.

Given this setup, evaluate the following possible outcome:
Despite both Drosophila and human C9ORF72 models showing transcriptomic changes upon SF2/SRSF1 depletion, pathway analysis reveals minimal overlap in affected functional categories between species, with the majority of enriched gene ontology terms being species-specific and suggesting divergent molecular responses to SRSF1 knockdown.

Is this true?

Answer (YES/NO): NO